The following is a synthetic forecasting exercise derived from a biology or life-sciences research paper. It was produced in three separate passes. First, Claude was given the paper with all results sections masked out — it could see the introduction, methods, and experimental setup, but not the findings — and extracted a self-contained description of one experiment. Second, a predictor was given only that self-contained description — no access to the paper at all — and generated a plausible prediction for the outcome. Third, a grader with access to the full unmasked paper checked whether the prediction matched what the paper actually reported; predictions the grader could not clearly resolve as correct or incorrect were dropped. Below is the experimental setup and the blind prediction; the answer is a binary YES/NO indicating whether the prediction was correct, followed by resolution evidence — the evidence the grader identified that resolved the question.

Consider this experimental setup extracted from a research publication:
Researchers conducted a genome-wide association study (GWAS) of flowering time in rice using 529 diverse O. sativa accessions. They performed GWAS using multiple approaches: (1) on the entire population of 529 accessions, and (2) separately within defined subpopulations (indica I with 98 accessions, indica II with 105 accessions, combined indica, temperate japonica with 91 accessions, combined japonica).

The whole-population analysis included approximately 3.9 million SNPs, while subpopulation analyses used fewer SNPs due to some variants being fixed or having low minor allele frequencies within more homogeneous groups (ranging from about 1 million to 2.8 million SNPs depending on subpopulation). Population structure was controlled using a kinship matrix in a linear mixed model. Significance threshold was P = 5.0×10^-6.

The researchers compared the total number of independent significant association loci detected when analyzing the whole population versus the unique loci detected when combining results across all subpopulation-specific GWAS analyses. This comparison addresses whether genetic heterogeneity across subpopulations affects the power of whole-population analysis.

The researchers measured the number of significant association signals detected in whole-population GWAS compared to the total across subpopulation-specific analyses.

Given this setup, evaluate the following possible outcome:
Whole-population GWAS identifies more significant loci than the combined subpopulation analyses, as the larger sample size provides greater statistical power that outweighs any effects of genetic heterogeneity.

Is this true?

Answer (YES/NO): NO